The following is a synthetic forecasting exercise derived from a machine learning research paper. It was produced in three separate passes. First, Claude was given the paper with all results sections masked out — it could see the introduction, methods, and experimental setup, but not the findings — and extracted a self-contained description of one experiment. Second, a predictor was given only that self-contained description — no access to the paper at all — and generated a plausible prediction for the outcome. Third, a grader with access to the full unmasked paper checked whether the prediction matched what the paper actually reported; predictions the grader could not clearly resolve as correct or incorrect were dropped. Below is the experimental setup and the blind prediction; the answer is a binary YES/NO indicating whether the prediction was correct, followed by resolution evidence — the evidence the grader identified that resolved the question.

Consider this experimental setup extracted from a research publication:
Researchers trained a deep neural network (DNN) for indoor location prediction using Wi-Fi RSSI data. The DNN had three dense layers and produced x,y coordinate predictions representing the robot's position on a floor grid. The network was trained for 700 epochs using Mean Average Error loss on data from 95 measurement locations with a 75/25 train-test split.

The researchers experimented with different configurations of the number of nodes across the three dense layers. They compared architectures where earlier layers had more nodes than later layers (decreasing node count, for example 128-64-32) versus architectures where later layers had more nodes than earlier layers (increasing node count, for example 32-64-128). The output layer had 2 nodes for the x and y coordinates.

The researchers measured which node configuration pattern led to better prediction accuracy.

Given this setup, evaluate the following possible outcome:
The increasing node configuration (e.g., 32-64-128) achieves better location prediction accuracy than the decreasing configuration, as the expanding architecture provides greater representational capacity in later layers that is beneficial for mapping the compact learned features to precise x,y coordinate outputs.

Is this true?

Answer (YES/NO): YES